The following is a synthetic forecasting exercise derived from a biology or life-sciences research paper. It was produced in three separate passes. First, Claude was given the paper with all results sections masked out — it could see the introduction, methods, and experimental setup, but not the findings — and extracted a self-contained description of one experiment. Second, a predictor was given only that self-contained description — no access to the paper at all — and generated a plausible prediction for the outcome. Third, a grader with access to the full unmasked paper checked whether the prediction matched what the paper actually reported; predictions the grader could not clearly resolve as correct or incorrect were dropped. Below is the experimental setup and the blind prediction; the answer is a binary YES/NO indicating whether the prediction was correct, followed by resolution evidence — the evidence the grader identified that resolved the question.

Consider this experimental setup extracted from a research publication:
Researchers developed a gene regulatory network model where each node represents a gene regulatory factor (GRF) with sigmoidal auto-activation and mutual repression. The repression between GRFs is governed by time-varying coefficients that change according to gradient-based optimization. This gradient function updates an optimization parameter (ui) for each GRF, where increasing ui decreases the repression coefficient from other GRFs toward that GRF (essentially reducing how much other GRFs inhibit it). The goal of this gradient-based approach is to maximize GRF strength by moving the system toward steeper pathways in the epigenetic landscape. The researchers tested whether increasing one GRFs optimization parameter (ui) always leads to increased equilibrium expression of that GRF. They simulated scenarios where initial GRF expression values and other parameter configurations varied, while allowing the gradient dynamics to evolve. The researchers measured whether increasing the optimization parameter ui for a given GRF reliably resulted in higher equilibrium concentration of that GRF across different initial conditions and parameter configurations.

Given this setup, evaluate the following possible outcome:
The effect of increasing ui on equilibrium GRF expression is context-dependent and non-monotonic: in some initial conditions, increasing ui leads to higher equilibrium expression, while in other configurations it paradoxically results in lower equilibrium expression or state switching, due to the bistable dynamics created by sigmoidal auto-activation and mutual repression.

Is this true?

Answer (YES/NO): NO